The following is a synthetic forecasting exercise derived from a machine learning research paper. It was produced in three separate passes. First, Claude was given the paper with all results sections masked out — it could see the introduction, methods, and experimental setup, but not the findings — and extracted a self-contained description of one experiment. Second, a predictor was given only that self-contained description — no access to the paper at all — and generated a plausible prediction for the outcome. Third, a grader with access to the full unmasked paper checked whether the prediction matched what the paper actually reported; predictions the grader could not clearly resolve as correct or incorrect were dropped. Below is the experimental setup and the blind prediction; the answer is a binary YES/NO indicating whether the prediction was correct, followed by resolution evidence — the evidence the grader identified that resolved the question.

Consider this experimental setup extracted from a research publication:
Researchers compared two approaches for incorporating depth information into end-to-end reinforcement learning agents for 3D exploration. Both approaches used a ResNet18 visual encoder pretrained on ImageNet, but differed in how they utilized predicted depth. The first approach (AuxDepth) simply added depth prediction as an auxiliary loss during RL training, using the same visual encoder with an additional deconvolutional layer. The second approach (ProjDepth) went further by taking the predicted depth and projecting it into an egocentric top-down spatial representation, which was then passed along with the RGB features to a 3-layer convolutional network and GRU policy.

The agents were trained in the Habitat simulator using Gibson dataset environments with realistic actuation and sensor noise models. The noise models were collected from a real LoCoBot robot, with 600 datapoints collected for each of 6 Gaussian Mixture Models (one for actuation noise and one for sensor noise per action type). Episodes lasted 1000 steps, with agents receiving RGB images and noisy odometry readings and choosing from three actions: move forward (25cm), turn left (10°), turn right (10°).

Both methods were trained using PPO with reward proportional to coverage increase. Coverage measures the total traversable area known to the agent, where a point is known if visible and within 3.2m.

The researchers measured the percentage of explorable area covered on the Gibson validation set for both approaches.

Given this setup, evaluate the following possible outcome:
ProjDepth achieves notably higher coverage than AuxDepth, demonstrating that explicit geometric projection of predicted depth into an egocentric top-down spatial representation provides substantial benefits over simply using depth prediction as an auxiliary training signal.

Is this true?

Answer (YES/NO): NO